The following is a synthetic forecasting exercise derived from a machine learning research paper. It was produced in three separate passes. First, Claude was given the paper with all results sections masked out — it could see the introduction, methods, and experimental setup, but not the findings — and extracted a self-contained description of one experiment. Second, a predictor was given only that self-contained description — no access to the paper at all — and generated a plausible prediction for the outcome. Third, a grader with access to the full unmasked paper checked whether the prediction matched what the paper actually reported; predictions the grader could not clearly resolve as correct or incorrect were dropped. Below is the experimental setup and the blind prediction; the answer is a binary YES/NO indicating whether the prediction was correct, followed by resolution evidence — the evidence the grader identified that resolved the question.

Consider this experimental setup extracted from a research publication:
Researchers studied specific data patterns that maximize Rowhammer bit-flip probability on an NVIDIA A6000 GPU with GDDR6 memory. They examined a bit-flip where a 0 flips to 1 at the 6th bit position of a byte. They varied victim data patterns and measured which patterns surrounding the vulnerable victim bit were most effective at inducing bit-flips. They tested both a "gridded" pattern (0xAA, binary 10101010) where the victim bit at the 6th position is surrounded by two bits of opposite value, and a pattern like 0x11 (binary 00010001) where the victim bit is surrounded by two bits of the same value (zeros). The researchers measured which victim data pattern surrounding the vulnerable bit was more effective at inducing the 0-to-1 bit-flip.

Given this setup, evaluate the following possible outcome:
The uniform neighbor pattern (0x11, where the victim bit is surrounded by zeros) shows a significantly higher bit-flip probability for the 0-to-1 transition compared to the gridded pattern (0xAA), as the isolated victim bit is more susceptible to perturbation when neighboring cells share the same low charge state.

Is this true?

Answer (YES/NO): YES